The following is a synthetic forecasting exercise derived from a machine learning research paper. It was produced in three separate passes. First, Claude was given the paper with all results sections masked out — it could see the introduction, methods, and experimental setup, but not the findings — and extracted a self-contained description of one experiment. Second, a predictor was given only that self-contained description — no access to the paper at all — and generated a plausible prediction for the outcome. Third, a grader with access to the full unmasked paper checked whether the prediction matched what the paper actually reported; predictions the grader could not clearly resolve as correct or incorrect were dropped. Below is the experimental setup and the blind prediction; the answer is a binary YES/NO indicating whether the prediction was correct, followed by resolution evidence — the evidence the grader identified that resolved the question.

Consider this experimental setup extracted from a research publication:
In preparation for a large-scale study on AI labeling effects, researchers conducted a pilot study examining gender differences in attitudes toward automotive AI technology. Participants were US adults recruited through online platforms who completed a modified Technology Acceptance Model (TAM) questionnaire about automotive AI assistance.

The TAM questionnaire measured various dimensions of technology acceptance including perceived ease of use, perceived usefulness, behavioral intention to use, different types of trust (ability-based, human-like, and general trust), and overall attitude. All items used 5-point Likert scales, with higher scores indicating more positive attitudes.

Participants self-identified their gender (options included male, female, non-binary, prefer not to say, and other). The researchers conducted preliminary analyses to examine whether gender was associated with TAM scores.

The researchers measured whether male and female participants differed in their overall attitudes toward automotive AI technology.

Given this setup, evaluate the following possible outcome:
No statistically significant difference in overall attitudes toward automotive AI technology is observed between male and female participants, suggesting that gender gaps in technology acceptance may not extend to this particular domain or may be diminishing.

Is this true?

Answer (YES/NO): NO